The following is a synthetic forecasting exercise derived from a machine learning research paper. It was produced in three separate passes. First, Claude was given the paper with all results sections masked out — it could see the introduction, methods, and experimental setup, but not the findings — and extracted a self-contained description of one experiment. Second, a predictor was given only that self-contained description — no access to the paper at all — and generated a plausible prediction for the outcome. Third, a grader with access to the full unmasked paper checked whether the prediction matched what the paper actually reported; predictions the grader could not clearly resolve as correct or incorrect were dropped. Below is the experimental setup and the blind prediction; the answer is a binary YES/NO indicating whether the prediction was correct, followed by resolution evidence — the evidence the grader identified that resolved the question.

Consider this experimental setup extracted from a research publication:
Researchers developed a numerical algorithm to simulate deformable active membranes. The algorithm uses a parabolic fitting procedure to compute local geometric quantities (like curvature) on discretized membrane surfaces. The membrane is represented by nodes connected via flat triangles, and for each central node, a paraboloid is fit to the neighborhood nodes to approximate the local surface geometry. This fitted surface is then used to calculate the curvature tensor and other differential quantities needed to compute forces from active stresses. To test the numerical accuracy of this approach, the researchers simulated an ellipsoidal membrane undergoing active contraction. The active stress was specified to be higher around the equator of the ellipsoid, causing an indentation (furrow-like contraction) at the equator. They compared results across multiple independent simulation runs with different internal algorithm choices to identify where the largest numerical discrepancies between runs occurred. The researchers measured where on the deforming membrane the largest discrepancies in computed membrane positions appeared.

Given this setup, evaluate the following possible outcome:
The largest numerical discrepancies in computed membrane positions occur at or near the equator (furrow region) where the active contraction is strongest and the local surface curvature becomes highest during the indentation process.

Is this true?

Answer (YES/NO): YES